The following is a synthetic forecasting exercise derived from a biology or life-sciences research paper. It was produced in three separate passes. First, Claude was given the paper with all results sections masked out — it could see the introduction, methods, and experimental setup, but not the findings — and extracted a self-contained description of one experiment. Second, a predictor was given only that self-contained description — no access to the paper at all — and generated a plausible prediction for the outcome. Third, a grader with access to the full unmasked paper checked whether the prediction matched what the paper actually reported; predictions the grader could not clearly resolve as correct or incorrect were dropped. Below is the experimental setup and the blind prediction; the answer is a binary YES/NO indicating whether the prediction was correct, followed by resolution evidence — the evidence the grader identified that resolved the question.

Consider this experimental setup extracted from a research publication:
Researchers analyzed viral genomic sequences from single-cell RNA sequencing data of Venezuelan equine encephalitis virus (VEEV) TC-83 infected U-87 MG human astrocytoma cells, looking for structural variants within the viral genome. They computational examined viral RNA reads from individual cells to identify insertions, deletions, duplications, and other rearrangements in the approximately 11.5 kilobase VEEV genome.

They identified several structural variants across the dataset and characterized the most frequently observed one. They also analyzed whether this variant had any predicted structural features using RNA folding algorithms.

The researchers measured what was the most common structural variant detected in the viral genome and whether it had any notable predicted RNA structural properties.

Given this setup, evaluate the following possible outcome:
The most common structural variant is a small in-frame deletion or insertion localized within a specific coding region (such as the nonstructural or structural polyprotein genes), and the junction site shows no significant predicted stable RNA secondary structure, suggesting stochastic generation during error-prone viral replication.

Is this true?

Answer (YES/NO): NO